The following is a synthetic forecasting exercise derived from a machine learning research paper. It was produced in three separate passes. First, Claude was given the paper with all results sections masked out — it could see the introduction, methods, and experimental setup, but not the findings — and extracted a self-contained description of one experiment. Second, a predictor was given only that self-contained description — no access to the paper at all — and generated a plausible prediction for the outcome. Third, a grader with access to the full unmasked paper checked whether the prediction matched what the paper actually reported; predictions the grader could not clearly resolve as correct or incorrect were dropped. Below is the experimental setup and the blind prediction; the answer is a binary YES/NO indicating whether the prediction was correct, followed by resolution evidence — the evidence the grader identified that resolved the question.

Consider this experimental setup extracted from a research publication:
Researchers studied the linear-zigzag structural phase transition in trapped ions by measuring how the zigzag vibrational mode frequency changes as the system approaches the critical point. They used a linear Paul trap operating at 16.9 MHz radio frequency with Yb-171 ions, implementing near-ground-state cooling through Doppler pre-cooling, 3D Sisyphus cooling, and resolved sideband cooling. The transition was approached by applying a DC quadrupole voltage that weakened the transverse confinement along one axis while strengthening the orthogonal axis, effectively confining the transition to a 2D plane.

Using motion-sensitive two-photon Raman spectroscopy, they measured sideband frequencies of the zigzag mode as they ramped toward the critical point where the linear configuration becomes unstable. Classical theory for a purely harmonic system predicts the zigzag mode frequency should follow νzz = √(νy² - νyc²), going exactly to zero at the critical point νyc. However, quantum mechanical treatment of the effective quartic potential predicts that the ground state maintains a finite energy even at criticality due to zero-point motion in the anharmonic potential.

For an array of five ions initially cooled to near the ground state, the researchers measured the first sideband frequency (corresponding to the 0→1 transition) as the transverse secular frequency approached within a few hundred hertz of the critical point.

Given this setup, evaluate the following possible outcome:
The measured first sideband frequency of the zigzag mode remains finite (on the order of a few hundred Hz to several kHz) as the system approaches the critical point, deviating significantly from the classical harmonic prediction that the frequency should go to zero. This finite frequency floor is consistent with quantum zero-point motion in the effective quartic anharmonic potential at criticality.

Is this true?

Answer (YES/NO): YES